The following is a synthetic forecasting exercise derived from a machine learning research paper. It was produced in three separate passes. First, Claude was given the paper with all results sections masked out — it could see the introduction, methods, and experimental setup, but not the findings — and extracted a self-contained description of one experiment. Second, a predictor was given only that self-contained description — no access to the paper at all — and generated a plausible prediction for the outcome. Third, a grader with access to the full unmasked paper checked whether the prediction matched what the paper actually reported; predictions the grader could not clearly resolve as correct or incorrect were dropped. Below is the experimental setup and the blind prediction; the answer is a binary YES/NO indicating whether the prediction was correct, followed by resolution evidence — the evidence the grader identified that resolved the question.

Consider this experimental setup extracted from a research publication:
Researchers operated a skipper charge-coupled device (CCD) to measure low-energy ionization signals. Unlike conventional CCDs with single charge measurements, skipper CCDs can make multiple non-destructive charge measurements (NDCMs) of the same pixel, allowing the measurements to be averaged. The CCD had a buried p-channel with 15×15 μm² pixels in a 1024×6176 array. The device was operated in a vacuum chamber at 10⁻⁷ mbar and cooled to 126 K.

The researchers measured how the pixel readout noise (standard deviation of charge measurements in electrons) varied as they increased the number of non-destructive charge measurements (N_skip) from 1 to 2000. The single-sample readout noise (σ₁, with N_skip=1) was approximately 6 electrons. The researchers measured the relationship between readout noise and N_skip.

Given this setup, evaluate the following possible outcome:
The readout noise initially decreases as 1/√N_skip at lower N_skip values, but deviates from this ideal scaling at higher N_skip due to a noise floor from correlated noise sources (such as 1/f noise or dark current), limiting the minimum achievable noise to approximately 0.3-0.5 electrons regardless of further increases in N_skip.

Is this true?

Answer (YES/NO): NO